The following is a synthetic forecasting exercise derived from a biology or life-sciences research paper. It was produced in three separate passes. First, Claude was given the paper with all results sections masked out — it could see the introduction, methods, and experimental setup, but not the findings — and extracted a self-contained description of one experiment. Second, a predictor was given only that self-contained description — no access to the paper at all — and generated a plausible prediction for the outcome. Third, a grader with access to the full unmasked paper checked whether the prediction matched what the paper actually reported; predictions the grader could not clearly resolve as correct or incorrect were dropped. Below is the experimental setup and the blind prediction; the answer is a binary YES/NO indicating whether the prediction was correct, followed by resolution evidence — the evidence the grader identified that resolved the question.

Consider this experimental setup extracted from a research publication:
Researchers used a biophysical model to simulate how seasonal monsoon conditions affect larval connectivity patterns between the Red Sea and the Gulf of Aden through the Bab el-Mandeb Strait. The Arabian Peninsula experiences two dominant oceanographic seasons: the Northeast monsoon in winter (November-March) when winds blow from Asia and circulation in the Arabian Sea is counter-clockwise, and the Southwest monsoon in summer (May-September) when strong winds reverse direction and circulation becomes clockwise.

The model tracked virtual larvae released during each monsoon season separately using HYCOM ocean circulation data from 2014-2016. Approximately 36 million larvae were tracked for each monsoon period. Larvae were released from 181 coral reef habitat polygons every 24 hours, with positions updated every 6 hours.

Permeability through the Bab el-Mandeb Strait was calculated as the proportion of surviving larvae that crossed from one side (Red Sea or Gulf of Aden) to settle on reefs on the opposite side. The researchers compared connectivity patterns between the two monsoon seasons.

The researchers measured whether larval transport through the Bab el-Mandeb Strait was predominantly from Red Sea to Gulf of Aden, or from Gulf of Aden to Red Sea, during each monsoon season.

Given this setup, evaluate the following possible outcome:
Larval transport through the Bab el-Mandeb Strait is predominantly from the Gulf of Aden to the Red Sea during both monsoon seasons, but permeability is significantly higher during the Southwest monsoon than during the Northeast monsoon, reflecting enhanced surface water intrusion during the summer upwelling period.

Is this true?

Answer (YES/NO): NO